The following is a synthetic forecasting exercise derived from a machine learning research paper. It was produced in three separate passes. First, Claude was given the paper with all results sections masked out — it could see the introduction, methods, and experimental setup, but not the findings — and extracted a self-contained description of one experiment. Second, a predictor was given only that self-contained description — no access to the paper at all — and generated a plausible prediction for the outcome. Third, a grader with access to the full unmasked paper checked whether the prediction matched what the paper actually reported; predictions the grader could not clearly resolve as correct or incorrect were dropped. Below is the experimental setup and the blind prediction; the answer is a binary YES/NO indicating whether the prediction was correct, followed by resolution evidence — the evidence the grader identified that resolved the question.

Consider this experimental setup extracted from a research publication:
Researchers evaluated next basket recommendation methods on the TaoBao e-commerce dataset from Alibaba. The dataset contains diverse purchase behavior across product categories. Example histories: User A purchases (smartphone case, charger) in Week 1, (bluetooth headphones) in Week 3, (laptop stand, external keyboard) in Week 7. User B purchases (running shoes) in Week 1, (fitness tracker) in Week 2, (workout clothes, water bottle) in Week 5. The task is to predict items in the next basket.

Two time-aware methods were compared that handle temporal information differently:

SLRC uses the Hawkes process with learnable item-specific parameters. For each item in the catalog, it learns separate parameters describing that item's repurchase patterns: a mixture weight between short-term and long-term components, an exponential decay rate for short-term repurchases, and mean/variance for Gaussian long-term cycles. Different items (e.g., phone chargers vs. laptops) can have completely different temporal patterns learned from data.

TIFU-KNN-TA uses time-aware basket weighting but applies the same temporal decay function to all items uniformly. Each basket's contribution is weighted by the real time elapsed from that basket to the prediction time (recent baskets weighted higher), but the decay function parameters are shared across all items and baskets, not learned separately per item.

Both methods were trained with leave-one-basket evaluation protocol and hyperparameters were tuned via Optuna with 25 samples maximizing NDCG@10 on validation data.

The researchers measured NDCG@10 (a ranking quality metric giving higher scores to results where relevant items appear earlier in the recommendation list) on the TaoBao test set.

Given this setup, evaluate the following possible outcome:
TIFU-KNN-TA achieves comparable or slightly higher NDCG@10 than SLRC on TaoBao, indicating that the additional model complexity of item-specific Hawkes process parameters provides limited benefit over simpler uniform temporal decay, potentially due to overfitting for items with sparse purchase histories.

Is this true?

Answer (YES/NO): NO